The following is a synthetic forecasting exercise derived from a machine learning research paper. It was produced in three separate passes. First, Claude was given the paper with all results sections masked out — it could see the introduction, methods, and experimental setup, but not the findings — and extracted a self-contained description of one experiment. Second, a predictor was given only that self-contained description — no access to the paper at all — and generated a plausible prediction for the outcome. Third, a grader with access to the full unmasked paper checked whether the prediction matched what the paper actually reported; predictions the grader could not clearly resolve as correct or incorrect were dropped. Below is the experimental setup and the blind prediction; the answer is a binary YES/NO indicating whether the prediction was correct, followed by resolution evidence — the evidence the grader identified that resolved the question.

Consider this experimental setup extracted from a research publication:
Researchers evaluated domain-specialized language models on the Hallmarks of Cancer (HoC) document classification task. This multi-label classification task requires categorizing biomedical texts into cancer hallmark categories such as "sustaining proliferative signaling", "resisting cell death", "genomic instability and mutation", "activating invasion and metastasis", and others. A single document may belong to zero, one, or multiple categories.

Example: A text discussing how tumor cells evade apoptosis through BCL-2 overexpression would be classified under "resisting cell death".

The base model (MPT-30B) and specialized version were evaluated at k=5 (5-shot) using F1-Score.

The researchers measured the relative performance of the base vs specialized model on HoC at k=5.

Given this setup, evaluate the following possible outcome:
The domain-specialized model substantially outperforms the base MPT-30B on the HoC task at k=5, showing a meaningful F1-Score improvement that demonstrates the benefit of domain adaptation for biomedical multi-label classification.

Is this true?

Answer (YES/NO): NO